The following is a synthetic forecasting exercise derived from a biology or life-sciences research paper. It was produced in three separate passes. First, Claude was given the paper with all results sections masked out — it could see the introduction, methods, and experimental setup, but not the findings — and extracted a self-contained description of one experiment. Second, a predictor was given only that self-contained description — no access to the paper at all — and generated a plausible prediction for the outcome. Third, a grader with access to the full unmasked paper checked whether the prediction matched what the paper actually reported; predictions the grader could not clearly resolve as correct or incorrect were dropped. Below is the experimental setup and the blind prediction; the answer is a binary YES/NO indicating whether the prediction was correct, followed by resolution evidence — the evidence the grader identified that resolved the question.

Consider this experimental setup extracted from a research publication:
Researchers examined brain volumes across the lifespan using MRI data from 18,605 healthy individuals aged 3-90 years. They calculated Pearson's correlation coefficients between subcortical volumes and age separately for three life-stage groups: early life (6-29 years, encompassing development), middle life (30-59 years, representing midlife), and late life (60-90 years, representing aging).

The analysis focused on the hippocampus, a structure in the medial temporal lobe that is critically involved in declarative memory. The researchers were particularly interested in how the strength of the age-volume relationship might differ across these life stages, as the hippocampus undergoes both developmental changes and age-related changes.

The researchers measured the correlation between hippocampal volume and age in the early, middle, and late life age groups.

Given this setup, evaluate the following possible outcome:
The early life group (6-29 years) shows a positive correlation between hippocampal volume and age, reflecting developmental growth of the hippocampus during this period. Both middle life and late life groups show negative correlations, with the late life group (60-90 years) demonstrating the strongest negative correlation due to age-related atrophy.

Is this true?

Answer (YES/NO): NO